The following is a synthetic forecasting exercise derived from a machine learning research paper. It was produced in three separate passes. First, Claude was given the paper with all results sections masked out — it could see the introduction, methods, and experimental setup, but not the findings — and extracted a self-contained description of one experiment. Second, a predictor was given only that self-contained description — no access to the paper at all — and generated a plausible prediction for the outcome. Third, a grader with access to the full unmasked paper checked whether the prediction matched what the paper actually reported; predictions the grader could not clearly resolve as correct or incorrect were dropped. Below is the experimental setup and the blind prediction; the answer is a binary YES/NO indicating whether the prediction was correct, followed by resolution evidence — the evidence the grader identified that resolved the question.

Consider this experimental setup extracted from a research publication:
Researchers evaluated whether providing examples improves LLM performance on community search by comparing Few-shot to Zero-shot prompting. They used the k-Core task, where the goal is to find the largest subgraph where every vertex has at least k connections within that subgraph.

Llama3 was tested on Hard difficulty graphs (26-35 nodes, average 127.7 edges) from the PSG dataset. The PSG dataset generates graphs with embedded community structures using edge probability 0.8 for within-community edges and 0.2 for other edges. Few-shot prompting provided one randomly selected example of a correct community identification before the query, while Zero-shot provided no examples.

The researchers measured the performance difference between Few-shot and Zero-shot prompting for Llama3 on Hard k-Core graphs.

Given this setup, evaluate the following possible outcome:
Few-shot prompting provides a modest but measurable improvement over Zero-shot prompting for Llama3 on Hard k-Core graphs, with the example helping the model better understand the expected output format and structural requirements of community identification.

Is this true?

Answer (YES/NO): NO